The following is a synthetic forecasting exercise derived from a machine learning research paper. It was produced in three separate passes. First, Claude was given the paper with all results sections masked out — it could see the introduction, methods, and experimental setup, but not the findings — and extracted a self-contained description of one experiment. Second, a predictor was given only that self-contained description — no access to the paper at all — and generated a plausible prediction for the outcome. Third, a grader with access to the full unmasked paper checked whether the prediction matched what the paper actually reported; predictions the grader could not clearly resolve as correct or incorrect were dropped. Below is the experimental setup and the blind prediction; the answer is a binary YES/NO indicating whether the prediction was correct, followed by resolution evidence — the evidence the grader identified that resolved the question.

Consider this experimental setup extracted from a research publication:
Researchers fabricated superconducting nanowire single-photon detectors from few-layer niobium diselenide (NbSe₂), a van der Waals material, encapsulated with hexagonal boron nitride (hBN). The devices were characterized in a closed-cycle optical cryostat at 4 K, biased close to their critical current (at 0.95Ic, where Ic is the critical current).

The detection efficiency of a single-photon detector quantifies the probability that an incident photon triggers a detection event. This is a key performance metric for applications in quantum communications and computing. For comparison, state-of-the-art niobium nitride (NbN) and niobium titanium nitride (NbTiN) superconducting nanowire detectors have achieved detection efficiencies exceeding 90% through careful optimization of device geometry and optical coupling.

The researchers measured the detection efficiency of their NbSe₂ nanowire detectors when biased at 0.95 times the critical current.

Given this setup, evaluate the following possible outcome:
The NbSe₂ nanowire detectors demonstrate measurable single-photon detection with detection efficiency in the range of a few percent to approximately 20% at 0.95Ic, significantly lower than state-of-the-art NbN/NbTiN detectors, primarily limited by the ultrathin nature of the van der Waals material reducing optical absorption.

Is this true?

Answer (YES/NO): NO